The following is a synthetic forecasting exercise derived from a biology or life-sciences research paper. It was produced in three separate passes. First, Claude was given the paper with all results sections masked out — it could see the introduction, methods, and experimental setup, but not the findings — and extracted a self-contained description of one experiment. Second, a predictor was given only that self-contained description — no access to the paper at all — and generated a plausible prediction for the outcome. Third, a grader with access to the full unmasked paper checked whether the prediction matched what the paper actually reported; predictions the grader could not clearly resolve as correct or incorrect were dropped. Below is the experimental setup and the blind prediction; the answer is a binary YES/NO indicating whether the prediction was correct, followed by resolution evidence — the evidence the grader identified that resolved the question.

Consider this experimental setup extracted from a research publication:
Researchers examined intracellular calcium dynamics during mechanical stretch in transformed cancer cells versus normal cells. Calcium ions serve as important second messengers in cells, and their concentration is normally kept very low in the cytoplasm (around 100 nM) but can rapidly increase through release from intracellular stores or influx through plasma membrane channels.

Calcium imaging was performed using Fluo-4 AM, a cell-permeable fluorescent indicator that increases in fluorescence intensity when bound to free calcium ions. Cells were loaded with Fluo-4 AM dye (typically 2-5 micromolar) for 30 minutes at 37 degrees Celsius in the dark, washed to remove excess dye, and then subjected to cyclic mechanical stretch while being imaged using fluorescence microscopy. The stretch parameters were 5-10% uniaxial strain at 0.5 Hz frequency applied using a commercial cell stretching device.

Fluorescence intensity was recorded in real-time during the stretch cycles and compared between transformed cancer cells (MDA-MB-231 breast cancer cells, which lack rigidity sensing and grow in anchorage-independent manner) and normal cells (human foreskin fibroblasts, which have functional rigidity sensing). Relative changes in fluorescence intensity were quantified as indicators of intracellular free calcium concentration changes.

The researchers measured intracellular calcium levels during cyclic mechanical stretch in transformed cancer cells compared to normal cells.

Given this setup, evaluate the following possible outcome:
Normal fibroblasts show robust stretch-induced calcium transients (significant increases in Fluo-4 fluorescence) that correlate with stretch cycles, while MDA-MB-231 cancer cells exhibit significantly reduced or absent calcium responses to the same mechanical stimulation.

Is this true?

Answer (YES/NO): NO